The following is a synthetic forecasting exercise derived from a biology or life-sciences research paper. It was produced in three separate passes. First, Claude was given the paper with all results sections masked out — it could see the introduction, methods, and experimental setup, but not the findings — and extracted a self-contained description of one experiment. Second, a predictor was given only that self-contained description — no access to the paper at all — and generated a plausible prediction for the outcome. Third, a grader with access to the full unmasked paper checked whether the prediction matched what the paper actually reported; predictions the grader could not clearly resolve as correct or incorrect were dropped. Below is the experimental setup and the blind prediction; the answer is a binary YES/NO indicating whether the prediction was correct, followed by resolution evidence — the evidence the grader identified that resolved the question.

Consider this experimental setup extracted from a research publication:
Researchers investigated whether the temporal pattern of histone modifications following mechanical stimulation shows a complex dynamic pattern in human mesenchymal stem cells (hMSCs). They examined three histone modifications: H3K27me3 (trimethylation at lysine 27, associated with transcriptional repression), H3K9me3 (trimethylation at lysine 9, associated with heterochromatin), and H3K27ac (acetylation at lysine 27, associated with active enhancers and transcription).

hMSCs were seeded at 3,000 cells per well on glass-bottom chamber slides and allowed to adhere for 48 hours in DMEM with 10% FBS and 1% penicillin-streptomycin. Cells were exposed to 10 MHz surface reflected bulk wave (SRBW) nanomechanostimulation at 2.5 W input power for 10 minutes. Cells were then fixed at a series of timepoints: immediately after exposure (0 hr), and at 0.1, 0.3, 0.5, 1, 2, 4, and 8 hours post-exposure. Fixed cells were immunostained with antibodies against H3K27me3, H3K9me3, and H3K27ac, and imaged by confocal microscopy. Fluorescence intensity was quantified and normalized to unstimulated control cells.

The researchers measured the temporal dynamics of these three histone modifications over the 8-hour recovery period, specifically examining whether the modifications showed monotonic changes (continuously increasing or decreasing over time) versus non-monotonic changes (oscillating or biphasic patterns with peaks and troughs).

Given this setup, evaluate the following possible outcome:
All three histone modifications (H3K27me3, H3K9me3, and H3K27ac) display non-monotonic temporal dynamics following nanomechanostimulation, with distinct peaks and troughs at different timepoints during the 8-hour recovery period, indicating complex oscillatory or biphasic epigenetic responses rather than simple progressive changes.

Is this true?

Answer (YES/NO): YES